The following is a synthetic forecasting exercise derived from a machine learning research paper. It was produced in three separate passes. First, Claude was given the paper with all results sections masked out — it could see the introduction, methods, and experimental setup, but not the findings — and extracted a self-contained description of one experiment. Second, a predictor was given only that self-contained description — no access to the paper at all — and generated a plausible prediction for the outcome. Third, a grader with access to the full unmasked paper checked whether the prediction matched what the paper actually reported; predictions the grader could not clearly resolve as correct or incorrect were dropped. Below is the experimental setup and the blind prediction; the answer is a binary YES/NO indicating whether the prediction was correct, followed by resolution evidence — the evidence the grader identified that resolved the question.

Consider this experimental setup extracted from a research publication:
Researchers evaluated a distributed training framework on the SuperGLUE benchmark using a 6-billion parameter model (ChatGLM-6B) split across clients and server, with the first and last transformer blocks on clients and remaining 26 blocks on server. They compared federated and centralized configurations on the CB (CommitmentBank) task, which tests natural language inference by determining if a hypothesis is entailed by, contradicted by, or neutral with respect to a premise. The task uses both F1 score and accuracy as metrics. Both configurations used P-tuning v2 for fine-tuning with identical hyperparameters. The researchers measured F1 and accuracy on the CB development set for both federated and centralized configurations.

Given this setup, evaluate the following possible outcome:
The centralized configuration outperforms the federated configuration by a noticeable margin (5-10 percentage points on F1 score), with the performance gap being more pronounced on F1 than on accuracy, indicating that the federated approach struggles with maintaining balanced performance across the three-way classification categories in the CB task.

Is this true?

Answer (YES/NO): NO